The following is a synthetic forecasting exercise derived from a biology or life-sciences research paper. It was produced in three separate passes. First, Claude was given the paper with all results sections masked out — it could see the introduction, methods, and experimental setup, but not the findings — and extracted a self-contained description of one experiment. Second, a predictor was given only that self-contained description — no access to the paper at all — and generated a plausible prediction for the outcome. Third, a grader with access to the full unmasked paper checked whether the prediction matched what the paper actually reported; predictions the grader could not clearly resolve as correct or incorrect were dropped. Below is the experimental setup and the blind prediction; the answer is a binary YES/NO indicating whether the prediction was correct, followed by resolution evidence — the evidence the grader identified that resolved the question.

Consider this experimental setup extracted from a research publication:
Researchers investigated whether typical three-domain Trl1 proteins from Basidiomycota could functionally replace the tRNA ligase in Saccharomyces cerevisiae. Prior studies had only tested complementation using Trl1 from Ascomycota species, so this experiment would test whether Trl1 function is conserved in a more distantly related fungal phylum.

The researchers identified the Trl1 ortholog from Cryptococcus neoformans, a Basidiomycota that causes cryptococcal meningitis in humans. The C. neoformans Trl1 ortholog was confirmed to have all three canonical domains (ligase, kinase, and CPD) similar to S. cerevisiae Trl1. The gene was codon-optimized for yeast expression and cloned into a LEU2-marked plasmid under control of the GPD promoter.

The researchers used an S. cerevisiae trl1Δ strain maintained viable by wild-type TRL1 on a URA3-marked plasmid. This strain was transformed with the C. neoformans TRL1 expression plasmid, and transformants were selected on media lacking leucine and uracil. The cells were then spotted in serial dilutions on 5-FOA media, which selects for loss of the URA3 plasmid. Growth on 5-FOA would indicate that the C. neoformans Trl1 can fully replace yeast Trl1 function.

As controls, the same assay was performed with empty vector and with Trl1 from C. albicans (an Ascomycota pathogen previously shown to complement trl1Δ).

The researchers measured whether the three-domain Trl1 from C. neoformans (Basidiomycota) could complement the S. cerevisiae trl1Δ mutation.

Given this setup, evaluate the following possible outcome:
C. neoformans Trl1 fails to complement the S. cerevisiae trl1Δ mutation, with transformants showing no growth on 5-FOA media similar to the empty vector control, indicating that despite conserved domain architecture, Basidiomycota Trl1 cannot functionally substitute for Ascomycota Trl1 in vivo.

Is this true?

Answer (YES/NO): NO